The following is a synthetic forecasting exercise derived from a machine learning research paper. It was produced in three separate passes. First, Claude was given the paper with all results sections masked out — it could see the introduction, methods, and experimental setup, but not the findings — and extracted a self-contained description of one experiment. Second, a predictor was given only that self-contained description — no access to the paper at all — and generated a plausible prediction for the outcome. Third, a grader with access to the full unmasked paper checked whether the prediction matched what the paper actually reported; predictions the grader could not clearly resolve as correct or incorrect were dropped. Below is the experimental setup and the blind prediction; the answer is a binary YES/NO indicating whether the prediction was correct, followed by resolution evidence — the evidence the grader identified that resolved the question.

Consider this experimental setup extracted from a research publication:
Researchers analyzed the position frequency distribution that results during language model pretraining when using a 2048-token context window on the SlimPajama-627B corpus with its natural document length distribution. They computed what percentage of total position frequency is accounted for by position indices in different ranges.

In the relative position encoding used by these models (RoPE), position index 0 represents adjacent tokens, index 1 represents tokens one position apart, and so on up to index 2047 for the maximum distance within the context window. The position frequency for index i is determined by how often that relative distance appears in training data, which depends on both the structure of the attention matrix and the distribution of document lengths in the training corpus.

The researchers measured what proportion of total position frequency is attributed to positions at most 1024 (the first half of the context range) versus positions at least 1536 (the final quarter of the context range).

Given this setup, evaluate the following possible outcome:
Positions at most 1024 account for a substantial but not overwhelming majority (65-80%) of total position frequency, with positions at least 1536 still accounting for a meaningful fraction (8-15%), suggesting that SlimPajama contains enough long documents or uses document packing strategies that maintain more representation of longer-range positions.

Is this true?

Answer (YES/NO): NO